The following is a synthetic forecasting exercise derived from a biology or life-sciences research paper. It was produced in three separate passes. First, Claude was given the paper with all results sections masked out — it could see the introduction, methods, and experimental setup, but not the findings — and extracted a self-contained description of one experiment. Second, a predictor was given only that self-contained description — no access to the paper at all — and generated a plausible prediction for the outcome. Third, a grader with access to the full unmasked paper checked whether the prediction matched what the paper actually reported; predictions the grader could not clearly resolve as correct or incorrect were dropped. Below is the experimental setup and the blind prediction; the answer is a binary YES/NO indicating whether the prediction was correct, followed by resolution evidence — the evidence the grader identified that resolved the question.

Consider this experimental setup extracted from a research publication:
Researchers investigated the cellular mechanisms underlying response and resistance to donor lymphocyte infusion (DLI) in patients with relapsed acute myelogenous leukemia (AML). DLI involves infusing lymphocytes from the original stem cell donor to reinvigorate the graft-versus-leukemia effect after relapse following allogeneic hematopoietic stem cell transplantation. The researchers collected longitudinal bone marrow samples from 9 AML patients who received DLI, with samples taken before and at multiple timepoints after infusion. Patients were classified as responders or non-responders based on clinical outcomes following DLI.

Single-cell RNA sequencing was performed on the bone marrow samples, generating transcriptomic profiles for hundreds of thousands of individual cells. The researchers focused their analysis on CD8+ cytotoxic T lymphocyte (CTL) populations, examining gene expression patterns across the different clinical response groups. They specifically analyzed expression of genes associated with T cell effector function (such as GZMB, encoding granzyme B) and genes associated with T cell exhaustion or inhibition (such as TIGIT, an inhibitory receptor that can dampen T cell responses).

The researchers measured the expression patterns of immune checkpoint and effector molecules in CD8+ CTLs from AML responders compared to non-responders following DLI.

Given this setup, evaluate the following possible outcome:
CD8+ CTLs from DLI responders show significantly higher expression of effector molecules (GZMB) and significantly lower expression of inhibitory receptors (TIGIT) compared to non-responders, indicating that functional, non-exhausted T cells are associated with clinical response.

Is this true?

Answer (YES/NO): YES